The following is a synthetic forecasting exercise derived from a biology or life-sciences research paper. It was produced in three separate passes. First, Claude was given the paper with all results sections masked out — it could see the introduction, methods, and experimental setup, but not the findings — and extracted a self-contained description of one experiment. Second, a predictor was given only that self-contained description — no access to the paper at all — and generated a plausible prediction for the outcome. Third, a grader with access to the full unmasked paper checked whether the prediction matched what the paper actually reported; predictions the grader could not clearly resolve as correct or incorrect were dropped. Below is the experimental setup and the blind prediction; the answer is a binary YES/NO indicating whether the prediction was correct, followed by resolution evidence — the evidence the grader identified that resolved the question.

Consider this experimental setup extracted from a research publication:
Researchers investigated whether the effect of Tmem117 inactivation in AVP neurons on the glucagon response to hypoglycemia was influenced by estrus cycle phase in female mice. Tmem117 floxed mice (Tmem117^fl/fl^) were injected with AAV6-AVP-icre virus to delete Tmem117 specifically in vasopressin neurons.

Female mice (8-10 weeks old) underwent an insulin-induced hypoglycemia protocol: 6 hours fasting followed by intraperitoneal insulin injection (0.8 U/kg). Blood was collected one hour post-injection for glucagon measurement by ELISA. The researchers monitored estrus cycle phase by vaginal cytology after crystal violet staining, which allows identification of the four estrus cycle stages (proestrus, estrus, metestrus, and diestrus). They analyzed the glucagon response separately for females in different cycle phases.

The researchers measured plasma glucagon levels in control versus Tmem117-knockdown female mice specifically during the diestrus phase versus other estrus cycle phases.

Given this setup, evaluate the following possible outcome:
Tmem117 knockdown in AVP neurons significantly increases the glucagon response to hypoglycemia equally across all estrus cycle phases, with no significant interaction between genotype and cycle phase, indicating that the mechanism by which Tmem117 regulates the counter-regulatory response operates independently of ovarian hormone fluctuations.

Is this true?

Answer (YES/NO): NO